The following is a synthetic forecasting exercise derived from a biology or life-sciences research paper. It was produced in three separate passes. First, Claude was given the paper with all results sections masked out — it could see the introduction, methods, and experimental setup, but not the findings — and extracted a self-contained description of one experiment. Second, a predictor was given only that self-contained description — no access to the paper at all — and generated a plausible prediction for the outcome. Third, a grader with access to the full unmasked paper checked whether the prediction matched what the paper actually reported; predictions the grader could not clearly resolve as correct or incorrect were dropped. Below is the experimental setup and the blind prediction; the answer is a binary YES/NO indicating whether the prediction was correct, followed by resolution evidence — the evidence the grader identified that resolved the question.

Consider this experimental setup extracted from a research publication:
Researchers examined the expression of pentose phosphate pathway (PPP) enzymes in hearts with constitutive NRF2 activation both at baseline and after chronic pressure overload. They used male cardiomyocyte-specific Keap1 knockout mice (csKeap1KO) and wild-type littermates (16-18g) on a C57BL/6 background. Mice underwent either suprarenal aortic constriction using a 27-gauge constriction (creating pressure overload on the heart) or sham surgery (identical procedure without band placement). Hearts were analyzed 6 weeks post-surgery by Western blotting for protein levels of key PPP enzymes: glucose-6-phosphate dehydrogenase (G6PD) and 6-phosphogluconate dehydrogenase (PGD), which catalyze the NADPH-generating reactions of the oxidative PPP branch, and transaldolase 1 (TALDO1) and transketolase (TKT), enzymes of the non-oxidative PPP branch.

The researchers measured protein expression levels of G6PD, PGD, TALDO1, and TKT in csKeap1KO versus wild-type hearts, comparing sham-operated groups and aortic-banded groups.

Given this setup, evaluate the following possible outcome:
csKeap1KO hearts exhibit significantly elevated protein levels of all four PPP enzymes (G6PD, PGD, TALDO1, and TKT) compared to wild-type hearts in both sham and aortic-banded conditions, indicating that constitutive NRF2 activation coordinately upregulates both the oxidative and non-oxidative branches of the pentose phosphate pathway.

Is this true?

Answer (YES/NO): NO